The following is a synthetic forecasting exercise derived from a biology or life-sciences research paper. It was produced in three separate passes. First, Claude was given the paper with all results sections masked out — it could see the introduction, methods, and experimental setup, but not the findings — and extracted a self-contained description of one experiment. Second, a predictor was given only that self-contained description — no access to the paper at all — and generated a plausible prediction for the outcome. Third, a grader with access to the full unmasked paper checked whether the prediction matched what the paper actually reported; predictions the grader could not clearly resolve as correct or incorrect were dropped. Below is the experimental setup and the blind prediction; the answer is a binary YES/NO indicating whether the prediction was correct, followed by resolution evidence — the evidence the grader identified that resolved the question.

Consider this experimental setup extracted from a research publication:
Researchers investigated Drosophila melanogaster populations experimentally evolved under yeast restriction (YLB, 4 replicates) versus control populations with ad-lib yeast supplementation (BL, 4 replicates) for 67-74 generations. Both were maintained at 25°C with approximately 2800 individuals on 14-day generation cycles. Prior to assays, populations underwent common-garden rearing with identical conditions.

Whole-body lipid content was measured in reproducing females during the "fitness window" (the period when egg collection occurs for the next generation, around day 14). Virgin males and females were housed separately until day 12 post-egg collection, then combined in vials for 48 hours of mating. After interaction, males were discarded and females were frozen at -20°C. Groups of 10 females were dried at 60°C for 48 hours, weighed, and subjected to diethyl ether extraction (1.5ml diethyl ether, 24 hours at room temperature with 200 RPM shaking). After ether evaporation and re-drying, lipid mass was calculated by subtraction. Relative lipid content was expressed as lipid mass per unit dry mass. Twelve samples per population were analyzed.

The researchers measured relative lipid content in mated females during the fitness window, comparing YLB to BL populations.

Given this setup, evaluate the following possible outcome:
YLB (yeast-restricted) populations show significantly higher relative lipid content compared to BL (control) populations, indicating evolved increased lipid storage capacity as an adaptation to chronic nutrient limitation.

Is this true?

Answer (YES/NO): NO